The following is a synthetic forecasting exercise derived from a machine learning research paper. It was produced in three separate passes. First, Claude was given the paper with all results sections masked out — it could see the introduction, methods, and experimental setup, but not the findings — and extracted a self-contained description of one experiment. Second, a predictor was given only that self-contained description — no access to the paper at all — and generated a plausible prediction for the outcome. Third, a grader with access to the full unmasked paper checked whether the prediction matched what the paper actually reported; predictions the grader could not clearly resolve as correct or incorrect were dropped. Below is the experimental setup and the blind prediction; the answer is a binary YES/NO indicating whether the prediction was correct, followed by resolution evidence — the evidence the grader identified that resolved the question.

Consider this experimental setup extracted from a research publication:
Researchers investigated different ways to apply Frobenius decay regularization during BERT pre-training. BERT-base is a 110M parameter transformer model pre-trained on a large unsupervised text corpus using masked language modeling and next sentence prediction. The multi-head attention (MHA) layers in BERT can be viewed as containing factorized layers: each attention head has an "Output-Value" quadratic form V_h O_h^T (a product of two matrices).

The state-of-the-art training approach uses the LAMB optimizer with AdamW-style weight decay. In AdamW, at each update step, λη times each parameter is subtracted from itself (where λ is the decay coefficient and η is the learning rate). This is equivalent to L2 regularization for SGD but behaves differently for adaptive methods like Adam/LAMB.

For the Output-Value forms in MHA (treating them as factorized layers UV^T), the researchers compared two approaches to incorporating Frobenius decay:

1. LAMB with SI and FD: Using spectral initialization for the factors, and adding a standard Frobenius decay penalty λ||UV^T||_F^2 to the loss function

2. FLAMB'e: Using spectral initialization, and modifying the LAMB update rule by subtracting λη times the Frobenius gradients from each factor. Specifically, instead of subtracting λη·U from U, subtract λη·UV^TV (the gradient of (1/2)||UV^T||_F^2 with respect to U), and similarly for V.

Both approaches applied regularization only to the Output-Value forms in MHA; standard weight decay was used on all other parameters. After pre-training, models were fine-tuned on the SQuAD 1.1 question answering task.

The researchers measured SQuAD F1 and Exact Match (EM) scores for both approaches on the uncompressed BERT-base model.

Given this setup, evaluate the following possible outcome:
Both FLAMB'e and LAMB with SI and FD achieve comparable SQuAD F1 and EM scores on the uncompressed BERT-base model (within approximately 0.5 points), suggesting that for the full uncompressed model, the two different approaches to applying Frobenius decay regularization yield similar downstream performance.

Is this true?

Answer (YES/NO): NO